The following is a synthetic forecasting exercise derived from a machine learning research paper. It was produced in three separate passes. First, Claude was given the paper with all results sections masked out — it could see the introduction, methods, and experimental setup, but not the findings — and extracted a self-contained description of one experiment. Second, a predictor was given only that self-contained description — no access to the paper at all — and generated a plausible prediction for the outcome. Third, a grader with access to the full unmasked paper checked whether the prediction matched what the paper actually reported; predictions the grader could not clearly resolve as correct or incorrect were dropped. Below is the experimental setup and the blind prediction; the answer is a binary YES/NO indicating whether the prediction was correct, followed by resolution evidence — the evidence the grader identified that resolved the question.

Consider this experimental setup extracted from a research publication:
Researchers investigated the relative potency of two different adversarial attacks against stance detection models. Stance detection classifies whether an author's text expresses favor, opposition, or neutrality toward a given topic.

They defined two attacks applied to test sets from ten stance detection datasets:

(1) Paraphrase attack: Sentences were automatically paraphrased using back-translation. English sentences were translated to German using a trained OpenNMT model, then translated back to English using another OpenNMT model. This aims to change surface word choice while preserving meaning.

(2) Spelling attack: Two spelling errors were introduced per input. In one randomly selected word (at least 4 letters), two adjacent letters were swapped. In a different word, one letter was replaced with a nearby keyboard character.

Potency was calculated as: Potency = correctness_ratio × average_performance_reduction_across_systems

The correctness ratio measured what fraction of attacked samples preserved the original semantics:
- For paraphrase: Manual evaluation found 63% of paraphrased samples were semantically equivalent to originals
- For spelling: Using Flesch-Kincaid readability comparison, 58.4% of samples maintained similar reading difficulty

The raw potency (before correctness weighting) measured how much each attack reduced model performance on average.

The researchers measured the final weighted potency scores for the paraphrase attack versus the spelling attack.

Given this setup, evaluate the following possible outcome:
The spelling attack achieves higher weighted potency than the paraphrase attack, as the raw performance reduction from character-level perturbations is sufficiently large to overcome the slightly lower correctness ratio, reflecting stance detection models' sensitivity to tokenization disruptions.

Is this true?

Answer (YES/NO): YES